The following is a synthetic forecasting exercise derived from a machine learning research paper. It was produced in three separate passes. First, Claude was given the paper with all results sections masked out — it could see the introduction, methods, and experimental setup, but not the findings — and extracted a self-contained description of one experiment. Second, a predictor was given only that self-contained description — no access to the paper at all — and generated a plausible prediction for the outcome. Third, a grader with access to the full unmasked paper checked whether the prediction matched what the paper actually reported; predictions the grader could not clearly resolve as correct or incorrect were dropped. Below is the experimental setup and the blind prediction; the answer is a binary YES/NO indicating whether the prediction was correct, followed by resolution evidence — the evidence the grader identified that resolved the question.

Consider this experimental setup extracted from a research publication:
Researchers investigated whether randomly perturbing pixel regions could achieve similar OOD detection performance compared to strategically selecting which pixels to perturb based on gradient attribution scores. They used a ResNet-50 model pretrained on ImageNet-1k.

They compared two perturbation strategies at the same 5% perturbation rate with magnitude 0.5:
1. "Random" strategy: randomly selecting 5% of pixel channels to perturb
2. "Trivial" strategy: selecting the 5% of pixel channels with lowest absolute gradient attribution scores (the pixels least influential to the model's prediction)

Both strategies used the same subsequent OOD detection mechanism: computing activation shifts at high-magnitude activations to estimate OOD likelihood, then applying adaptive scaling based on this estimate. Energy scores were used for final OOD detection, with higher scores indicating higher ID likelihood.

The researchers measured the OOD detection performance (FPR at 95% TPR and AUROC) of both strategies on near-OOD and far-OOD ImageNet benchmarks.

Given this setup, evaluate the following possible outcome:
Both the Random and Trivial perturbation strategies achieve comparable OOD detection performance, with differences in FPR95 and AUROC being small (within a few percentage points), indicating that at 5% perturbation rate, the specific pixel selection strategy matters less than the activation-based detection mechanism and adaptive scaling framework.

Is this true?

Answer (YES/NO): YES